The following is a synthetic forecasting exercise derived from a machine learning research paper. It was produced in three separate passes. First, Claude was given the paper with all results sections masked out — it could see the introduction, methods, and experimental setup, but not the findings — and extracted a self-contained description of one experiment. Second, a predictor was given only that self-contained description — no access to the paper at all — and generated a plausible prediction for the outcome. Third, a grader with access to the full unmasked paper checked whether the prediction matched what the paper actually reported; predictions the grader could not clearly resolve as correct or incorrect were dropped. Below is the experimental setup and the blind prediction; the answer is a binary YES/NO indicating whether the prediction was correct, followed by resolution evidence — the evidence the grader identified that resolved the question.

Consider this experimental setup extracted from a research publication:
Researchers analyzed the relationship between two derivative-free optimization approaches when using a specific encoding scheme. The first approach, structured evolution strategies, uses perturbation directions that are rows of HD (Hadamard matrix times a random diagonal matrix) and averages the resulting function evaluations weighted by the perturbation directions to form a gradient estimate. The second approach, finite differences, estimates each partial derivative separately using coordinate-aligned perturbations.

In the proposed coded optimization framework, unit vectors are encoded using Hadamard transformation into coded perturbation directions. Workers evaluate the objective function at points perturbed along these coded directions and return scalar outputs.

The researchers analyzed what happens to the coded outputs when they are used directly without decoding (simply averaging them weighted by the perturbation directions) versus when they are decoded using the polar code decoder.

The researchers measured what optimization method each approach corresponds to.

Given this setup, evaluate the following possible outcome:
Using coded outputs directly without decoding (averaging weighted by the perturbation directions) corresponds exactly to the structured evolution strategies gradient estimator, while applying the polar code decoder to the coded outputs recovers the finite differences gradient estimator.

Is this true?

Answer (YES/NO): YES